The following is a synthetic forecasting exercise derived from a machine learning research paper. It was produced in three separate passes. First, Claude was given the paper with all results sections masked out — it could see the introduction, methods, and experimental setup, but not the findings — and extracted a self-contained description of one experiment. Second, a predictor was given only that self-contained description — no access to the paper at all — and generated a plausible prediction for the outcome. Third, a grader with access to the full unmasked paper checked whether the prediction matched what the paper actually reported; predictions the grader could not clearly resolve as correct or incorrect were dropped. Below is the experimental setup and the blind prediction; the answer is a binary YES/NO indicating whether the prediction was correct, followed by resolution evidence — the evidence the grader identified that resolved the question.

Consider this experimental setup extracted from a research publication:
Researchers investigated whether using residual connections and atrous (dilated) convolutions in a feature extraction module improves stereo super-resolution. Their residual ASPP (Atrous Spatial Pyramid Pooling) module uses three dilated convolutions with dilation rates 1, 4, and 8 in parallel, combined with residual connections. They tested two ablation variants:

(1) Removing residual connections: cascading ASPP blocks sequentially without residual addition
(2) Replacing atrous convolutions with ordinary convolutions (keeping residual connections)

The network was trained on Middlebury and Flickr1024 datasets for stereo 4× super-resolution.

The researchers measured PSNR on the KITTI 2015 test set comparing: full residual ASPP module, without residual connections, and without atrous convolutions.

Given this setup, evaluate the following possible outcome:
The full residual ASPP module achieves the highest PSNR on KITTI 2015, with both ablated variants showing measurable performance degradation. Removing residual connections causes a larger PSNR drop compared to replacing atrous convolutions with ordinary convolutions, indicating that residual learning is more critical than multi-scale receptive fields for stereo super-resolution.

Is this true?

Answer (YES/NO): NO